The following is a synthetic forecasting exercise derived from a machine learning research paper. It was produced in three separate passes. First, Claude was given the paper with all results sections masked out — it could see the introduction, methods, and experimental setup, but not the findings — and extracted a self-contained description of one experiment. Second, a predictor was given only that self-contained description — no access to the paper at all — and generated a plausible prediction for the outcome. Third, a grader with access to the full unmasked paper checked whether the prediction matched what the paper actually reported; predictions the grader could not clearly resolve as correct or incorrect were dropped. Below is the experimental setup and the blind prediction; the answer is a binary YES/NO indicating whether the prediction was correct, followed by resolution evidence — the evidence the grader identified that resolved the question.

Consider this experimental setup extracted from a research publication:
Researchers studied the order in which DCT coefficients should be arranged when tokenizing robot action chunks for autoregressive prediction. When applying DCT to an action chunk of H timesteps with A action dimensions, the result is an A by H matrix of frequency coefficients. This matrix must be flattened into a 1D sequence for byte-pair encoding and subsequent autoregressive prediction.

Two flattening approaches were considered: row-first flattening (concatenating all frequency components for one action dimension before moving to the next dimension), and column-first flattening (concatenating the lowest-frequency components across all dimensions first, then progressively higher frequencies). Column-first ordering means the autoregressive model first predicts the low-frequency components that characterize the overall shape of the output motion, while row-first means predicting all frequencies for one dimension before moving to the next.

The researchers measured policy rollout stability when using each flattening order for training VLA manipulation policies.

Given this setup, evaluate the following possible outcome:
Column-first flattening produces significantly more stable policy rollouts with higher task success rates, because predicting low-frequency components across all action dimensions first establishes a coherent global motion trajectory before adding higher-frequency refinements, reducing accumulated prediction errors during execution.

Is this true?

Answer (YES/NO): NO